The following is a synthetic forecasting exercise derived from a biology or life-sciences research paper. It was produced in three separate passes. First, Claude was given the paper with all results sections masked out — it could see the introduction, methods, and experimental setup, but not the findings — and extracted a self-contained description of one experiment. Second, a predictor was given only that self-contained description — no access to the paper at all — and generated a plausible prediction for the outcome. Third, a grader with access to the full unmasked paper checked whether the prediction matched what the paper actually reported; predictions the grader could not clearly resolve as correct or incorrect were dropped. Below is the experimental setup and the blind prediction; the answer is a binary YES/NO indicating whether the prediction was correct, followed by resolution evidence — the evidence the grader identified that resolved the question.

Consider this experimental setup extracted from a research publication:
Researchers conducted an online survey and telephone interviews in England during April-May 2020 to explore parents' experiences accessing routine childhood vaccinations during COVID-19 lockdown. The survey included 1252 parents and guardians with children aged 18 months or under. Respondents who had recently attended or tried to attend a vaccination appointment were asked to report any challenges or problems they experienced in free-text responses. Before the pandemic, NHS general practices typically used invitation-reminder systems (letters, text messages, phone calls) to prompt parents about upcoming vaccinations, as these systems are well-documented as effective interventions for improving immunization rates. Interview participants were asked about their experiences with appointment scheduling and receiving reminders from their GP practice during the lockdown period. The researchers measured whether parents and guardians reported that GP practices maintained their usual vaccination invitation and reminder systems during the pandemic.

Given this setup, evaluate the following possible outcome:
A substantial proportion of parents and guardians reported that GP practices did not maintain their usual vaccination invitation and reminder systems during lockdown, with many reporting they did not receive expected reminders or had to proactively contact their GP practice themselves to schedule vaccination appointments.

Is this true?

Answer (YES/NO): YES